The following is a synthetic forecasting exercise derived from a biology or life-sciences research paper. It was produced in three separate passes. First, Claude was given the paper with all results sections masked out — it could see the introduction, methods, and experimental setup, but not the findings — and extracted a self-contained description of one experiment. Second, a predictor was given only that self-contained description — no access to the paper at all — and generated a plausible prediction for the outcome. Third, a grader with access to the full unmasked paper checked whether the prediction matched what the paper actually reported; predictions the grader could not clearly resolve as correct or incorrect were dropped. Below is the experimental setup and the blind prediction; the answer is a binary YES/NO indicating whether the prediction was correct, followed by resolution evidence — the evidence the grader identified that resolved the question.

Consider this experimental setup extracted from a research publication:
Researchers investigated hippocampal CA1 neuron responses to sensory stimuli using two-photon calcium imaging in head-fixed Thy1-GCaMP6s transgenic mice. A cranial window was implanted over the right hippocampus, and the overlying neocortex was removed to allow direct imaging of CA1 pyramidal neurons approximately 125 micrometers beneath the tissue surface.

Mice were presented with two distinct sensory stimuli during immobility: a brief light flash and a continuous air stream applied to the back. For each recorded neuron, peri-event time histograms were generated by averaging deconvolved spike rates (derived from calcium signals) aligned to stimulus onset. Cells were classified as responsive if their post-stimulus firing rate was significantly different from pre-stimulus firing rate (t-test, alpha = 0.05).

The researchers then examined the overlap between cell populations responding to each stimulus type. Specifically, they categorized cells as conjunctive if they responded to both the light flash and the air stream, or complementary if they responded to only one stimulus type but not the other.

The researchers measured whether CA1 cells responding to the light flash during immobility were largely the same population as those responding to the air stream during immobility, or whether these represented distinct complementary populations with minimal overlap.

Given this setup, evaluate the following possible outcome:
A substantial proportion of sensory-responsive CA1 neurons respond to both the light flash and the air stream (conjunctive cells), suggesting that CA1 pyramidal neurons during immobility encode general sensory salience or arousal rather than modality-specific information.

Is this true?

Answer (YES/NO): NO